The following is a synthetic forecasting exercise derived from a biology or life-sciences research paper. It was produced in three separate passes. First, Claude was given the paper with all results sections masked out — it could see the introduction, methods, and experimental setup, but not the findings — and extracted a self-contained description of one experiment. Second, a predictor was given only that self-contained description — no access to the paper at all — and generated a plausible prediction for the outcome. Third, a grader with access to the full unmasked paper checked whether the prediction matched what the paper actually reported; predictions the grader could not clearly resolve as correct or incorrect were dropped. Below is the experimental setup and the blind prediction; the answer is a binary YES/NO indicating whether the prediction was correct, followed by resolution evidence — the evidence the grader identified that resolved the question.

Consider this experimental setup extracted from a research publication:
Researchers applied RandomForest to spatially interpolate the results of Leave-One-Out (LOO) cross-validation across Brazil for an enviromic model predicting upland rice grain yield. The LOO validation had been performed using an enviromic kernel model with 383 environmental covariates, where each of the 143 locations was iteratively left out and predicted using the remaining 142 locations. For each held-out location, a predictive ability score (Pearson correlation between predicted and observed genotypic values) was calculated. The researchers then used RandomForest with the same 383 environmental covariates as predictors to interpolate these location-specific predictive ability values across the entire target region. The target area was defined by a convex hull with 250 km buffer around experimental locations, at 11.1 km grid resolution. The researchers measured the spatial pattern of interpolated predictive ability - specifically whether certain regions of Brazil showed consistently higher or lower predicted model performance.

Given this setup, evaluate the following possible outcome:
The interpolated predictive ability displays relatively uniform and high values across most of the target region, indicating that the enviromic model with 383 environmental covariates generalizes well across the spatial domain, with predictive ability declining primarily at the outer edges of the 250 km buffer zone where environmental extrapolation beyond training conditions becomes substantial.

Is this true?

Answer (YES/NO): NO